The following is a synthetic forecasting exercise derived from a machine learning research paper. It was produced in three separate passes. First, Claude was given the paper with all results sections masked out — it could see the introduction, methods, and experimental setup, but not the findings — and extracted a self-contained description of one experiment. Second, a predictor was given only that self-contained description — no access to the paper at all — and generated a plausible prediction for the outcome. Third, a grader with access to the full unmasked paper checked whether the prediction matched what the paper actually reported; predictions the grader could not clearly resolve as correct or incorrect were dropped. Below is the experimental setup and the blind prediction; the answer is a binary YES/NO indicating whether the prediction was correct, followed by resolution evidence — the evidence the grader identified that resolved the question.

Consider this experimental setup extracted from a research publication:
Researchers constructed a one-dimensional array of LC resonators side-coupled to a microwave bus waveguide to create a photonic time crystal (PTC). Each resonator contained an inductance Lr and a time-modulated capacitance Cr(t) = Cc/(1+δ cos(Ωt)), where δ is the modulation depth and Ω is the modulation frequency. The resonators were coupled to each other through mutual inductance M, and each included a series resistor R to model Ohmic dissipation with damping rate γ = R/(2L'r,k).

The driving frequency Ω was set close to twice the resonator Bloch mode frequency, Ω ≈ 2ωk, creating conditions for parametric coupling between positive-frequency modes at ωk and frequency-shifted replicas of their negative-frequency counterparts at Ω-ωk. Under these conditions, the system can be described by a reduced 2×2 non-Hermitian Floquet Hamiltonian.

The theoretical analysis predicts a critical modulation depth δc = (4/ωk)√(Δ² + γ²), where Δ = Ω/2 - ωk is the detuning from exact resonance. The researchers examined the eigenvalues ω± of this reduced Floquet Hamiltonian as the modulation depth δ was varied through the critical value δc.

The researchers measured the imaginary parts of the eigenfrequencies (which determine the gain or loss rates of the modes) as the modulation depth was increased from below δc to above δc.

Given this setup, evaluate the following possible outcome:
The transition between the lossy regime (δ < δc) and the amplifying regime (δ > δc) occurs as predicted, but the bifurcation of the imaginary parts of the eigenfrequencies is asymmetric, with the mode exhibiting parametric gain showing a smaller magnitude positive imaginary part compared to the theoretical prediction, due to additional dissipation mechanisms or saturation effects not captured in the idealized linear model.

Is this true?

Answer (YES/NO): NO